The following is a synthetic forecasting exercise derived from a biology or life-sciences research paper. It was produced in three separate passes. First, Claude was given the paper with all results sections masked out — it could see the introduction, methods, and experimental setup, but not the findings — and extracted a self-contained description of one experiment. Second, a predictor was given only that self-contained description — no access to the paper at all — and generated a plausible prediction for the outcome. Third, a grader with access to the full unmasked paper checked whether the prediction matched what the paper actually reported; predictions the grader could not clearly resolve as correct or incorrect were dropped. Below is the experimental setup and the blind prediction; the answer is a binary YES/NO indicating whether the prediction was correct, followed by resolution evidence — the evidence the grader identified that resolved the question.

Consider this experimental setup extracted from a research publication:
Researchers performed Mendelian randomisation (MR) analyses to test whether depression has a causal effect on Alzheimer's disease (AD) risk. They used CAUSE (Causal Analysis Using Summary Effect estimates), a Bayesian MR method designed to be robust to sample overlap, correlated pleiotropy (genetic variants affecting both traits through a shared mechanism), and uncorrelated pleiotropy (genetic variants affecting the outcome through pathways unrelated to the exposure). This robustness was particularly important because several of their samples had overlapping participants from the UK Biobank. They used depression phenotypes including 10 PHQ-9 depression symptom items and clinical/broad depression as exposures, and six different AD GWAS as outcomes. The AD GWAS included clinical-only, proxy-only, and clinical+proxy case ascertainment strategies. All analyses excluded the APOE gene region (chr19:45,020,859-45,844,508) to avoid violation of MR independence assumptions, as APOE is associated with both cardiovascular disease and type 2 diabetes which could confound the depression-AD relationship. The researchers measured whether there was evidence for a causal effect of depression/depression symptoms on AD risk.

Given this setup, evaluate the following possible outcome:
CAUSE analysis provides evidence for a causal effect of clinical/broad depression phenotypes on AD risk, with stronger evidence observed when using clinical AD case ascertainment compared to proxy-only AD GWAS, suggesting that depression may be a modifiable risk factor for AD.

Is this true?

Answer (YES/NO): NO